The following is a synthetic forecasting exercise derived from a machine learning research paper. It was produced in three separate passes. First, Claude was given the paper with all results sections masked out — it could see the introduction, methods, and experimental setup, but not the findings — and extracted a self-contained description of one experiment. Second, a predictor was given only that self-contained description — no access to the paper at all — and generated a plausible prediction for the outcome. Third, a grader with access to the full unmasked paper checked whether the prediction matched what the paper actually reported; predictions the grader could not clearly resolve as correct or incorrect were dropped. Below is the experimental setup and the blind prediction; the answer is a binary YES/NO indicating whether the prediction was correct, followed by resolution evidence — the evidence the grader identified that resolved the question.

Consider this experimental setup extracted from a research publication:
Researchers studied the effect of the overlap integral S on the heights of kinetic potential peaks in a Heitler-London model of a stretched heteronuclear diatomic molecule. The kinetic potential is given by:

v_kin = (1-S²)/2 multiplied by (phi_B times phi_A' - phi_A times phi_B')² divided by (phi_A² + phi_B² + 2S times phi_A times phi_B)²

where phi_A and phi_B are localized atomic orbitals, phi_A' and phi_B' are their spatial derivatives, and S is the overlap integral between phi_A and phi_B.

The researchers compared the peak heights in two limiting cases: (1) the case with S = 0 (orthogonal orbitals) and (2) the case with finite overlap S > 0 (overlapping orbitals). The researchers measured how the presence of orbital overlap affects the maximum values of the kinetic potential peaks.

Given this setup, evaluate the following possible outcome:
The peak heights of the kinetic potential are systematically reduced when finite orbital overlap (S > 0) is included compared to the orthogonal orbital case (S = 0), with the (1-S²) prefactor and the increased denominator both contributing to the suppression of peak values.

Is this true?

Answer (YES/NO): YES